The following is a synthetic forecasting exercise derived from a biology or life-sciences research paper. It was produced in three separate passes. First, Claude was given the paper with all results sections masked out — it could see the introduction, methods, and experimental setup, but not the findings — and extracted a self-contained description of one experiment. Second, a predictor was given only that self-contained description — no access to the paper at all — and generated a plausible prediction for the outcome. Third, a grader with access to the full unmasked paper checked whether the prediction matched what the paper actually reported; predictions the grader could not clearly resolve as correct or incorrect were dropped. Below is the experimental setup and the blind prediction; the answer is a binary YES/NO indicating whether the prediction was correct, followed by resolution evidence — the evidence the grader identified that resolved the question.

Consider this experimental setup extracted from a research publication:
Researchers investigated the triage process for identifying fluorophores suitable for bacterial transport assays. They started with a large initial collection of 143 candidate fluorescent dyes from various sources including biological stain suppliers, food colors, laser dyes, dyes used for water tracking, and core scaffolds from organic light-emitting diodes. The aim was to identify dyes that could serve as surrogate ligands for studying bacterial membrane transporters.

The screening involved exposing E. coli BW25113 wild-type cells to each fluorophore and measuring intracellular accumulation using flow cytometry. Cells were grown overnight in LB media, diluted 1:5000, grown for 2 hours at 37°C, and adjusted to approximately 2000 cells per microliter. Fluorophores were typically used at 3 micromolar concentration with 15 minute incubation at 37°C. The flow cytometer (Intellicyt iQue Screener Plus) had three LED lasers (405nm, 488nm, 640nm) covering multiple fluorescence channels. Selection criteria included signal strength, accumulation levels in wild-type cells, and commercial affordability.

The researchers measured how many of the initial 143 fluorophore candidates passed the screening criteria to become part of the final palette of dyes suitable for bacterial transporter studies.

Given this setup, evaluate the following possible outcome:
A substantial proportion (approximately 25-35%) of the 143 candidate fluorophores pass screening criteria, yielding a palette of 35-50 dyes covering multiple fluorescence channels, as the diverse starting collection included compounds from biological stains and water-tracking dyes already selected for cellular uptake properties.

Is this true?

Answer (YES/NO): YES